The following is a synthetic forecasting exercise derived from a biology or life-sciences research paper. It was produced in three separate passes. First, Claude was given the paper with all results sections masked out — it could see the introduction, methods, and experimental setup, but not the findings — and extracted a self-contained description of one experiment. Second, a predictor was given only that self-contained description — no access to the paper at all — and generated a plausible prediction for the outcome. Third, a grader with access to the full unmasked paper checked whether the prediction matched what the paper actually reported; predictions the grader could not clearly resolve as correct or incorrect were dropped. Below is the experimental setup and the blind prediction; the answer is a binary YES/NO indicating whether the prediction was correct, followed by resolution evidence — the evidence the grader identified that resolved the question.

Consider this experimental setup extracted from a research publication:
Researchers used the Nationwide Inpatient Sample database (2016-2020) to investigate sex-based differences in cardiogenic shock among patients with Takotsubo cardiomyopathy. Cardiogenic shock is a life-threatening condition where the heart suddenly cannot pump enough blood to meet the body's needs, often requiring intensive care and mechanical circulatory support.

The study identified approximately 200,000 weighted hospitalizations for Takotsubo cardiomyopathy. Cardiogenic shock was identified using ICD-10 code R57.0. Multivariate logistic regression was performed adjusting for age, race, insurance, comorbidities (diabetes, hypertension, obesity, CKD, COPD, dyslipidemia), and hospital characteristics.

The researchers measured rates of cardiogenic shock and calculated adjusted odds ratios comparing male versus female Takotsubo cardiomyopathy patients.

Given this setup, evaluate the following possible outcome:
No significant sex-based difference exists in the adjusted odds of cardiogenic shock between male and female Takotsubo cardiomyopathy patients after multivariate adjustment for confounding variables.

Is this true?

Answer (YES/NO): NO